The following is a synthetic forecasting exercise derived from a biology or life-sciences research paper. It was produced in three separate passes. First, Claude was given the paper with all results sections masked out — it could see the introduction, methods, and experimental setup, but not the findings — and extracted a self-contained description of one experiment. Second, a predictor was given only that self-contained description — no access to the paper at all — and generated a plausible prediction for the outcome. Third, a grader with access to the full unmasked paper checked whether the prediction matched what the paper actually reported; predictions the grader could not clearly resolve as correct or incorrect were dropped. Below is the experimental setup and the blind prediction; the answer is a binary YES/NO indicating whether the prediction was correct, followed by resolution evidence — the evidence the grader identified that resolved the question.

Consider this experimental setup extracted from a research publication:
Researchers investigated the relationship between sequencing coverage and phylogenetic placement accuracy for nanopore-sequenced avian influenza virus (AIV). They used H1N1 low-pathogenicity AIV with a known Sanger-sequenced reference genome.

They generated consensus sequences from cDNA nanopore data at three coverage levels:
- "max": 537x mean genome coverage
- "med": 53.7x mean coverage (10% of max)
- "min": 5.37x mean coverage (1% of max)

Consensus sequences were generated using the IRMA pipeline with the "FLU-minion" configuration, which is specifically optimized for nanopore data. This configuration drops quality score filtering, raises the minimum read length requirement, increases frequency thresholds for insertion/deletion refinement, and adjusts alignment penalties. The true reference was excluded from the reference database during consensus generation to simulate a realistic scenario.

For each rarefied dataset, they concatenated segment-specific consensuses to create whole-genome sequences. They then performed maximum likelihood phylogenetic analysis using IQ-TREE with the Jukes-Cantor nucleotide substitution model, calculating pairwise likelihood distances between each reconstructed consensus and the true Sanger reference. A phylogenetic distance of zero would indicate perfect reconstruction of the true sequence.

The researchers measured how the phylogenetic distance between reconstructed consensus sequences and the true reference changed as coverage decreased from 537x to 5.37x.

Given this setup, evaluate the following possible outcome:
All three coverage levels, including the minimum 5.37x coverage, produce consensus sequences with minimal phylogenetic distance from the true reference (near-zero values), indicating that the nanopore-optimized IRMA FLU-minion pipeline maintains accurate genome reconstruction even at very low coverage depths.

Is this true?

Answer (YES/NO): NO